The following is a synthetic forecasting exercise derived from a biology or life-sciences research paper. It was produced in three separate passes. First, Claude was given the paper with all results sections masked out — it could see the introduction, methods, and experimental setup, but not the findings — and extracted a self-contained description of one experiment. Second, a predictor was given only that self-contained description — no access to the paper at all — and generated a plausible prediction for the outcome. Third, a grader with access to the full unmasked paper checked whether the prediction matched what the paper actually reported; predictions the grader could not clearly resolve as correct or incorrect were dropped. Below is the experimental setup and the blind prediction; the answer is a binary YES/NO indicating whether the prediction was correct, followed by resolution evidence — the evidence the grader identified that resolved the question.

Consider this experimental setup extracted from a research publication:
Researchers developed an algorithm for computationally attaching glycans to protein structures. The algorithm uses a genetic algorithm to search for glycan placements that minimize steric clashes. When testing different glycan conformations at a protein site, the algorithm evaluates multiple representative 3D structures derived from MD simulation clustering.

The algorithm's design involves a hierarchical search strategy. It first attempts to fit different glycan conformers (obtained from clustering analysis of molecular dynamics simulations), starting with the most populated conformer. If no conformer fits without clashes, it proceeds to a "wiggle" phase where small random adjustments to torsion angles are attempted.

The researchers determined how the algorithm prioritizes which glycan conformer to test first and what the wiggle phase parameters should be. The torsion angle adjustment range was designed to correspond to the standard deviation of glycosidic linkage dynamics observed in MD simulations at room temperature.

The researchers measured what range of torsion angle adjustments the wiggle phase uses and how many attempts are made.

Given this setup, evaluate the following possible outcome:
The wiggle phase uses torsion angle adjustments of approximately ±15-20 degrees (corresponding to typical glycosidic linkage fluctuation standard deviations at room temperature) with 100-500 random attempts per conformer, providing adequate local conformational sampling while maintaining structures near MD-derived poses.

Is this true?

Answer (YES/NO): NO